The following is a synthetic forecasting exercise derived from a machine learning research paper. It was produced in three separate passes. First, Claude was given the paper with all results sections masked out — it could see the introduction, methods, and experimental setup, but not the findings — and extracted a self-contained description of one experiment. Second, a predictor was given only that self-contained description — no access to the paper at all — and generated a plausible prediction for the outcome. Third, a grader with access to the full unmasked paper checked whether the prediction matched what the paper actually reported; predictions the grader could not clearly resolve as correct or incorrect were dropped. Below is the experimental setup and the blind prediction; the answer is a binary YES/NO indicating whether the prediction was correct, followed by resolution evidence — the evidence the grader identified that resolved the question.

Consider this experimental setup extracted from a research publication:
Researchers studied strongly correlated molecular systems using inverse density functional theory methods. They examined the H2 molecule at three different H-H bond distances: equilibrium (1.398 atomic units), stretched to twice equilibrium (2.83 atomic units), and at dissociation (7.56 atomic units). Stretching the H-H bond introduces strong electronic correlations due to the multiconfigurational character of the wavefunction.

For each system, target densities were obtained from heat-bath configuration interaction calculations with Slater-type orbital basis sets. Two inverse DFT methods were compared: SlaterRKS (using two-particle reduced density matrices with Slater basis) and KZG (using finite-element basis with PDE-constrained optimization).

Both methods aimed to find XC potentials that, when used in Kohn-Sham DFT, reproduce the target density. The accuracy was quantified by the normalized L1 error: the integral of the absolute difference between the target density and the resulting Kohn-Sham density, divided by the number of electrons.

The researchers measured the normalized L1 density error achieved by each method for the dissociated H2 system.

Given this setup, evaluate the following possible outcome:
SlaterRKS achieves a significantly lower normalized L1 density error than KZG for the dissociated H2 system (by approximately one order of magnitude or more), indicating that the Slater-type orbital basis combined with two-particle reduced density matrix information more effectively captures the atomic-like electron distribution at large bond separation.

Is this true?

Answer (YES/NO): NO